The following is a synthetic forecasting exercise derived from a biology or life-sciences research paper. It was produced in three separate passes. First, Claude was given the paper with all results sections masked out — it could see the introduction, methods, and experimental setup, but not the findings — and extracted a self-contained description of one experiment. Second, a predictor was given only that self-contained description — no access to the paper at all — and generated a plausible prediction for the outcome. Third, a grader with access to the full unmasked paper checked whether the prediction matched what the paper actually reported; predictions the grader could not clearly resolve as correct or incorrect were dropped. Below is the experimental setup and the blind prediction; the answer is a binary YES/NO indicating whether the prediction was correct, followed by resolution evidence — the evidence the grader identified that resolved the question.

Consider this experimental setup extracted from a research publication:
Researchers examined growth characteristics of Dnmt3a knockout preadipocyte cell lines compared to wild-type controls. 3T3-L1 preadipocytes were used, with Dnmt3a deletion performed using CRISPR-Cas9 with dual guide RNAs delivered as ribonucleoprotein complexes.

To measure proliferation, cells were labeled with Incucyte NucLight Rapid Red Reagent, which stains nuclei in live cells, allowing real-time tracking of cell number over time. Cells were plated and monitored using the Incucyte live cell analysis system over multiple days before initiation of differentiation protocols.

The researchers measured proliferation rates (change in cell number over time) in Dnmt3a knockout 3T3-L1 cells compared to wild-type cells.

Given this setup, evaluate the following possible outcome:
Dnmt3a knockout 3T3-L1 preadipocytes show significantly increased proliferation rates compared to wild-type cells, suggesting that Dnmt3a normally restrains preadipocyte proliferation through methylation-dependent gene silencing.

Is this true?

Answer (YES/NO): YES